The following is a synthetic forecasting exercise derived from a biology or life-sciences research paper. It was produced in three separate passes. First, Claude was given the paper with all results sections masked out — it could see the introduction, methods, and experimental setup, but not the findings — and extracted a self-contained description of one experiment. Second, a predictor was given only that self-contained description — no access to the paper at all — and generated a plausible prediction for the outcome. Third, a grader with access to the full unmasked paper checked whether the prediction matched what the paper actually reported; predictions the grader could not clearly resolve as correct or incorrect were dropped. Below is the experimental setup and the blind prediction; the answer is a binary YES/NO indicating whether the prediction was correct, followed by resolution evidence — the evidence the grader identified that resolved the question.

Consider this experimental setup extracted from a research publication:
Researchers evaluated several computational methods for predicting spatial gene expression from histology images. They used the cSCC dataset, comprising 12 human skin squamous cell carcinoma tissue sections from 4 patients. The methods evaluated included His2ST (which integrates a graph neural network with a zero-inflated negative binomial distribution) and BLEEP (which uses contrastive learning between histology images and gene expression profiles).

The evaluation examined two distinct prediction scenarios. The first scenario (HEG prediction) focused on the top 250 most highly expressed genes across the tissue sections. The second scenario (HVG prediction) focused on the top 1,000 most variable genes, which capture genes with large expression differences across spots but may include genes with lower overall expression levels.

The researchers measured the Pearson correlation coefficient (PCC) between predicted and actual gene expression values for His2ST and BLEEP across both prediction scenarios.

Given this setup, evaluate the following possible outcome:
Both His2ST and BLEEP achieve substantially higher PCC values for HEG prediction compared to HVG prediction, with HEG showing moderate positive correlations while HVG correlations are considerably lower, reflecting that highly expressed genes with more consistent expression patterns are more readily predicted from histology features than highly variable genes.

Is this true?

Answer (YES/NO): NO